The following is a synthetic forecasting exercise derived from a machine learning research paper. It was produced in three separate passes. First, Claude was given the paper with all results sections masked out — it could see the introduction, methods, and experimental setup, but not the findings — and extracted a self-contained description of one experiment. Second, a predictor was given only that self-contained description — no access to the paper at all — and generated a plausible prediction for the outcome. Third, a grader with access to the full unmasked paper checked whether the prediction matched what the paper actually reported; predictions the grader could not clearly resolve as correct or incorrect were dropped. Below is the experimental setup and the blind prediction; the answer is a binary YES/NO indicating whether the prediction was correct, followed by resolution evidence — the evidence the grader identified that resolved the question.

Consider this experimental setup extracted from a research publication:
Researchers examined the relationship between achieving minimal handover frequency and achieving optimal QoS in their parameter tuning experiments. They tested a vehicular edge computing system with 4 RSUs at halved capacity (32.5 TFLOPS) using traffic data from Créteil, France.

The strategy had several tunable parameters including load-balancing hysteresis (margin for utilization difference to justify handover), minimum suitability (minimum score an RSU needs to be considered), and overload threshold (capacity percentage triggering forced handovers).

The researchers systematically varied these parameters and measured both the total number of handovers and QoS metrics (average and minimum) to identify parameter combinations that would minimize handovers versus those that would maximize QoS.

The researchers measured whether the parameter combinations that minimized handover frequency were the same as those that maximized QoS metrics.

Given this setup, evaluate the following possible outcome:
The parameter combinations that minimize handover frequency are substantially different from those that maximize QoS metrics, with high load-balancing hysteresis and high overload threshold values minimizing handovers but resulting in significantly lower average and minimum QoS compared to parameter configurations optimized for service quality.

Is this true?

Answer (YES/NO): YES